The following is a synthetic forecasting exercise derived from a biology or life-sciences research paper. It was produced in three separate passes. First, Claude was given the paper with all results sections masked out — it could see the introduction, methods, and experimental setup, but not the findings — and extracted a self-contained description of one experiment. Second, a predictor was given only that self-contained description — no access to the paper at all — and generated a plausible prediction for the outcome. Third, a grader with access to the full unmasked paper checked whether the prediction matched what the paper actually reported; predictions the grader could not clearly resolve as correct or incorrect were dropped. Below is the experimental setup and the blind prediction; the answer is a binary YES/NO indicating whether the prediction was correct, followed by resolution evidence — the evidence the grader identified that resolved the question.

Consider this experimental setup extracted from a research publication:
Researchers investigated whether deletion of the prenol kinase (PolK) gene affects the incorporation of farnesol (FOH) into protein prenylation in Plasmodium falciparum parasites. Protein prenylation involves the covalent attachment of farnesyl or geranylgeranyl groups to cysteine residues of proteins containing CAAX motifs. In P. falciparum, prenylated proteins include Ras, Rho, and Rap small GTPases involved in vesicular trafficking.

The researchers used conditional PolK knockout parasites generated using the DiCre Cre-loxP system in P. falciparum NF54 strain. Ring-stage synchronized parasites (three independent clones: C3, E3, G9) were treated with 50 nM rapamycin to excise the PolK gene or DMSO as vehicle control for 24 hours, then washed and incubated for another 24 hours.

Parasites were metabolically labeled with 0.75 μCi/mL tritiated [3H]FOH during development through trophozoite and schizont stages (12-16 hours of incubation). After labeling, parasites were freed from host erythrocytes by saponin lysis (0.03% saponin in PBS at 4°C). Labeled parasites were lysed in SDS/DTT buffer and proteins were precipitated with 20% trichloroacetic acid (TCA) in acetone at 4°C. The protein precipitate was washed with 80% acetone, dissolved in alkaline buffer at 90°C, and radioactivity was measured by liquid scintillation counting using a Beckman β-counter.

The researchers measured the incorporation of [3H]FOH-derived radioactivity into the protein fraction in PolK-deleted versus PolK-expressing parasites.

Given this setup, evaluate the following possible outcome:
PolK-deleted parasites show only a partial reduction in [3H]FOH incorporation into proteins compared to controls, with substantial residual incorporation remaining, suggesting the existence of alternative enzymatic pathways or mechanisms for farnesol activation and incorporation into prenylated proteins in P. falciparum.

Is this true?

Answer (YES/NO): NO